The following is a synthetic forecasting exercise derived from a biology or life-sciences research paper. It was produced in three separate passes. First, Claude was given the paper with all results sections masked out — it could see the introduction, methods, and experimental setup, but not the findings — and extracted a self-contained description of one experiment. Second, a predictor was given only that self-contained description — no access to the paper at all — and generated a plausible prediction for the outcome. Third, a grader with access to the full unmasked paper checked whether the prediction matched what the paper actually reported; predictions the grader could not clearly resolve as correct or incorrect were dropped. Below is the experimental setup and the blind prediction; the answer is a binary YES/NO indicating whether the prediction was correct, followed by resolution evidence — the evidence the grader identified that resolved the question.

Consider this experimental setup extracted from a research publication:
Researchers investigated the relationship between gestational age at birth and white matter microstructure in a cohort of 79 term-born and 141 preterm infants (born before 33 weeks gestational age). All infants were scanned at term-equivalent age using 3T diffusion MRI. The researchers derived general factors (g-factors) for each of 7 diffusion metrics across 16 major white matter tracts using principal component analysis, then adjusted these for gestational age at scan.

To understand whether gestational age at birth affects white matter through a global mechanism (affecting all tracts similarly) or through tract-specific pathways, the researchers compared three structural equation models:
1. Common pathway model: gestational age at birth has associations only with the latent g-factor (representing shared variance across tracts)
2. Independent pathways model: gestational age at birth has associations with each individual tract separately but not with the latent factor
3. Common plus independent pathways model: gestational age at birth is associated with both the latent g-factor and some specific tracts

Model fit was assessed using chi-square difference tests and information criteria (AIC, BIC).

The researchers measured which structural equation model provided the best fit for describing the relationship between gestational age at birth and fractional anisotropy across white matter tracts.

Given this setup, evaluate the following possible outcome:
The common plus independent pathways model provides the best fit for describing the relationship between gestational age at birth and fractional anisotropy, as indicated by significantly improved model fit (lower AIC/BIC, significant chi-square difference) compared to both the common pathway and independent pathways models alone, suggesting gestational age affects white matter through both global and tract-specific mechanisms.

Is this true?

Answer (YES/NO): NO